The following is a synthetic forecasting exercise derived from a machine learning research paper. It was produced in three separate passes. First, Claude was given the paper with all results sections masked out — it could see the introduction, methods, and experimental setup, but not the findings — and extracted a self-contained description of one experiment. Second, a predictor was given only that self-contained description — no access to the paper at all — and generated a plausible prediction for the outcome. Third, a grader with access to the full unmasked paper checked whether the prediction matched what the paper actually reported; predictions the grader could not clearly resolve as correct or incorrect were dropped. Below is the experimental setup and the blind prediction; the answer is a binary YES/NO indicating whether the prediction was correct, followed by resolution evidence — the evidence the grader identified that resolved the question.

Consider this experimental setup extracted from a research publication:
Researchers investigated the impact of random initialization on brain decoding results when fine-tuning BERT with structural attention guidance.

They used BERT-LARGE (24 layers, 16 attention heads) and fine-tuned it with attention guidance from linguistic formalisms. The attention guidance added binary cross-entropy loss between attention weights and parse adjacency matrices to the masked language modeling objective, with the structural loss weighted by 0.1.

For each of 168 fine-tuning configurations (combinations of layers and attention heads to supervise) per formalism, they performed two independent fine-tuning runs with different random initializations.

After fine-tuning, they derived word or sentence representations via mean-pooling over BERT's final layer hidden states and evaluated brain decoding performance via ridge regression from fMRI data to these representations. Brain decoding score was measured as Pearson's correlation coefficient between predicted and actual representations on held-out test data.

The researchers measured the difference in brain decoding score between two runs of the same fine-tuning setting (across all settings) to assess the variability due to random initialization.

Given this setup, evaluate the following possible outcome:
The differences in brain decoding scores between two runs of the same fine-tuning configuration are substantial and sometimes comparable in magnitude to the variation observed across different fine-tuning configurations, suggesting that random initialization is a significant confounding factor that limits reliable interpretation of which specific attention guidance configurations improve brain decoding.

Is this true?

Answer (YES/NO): NO